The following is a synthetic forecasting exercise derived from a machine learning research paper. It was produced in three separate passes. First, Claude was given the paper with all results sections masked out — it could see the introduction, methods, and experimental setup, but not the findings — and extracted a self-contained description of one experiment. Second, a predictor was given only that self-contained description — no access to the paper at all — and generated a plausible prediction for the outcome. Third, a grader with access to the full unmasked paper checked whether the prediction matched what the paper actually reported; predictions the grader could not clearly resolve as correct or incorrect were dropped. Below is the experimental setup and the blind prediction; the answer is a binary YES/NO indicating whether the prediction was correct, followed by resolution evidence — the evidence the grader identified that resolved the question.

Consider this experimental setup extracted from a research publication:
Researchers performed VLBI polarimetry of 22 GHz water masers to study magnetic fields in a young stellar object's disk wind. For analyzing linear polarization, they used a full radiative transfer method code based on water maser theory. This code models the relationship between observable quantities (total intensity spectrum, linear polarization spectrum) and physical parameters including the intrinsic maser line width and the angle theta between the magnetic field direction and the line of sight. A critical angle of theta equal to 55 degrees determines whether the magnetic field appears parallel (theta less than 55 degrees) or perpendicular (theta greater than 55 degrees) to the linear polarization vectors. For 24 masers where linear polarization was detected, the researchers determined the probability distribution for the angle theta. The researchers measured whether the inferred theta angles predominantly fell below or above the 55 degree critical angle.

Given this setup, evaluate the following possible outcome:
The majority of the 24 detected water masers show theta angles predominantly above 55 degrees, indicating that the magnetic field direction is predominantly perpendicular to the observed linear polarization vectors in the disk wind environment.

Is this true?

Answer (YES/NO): NO